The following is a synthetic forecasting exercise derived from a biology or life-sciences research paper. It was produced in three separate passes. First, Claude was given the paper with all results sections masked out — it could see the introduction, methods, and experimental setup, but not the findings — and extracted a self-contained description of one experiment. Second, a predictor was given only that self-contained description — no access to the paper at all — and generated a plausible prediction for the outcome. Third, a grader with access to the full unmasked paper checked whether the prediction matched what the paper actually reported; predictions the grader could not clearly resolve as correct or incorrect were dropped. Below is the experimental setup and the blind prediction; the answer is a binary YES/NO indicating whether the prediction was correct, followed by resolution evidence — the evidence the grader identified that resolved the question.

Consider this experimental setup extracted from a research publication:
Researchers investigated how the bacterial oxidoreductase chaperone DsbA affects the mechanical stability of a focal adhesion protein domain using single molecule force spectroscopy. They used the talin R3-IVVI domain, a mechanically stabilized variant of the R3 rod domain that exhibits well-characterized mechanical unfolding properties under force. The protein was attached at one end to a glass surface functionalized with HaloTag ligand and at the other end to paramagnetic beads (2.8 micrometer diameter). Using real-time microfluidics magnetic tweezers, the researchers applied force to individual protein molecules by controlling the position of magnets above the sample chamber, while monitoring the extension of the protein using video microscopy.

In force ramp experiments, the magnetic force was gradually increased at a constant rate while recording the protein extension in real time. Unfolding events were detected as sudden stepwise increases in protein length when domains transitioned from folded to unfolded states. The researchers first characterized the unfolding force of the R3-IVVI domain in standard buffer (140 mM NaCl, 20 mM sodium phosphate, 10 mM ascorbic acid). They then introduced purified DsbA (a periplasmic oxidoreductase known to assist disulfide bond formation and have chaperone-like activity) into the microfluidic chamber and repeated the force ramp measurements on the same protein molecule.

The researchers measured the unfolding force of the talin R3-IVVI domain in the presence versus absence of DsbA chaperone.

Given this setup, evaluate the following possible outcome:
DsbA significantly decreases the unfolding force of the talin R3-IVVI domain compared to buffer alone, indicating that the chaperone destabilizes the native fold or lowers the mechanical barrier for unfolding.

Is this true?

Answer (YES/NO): NO